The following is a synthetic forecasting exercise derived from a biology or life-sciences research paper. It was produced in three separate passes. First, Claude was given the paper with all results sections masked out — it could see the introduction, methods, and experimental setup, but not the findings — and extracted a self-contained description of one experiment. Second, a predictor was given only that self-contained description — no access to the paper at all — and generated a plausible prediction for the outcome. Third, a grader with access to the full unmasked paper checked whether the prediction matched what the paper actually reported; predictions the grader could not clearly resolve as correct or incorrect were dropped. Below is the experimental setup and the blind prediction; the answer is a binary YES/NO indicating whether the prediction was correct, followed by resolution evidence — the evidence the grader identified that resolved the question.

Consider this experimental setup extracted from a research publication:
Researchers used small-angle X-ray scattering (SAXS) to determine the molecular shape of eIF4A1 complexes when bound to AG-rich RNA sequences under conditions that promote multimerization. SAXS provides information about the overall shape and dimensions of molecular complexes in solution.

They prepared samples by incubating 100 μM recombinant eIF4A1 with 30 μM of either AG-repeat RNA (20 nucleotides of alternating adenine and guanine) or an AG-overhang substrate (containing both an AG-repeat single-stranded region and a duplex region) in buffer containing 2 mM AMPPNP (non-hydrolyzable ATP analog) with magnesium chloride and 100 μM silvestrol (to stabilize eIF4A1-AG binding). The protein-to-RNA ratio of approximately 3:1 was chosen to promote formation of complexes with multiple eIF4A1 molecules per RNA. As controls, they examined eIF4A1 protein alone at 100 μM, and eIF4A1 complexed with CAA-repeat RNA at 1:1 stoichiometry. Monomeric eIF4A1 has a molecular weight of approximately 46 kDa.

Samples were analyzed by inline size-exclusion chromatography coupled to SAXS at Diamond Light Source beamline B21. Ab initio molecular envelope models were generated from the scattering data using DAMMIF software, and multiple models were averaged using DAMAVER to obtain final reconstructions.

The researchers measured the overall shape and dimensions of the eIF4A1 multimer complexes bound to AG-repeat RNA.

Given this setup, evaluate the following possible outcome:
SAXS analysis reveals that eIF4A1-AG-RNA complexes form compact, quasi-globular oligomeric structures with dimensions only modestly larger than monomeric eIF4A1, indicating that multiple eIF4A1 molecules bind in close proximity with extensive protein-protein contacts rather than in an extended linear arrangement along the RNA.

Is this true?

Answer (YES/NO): NO